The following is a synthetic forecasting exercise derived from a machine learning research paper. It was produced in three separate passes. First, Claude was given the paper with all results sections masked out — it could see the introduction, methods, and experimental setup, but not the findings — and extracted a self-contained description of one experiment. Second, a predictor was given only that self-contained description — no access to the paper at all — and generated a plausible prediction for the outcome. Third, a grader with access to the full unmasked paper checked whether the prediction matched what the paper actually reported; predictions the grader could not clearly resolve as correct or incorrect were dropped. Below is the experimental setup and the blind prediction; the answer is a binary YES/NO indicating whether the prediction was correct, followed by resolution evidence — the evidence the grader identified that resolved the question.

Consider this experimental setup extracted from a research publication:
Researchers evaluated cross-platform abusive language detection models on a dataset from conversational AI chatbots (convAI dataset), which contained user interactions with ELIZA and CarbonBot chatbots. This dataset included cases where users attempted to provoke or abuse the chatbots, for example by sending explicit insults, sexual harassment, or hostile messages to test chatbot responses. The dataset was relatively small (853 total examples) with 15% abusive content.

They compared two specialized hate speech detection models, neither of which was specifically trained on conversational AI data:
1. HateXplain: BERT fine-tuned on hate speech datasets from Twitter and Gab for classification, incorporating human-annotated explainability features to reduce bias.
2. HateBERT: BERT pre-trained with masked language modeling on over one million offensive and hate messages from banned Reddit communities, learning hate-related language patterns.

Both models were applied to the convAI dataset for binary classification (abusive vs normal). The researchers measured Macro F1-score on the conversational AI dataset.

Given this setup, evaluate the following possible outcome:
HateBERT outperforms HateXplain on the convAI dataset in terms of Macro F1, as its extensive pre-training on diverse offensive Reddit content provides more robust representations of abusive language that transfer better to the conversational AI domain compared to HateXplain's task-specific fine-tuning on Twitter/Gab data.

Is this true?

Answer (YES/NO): YES